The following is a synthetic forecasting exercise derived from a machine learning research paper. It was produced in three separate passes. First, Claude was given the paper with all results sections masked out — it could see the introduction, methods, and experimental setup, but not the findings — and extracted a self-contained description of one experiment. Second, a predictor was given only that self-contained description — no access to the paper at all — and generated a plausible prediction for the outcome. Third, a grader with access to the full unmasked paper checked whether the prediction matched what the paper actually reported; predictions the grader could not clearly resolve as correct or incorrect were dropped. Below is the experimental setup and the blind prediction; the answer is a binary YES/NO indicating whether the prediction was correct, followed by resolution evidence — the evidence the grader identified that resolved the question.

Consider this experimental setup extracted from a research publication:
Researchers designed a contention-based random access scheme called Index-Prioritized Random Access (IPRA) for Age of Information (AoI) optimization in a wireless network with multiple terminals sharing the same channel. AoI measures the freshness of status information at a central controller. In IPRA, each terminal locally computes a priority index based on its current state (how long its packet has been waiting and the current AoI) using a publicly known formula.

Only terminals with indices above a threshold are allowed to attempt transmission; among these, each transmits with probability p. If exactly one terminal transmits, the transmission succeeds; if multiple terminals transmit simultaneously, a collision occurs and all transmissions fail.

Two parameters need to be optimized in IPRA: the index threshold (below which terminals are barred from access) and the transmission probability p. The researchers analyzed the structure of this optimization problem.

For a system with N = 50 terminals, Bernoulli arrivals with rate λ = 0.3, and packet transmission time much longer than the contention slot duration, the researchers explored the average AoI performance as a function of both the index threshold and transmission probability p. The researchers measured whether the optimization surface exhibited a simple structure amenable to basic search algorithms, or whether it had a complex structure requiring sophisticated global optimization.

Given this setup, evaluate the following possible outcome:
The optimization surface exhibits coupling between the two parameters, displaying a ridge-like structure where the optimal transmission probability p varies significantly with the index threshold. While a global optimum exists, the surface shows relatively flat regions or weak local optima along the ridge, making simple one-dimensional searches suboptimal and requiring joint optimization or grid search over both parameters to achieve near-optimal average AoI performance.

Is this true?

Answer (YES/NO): NO